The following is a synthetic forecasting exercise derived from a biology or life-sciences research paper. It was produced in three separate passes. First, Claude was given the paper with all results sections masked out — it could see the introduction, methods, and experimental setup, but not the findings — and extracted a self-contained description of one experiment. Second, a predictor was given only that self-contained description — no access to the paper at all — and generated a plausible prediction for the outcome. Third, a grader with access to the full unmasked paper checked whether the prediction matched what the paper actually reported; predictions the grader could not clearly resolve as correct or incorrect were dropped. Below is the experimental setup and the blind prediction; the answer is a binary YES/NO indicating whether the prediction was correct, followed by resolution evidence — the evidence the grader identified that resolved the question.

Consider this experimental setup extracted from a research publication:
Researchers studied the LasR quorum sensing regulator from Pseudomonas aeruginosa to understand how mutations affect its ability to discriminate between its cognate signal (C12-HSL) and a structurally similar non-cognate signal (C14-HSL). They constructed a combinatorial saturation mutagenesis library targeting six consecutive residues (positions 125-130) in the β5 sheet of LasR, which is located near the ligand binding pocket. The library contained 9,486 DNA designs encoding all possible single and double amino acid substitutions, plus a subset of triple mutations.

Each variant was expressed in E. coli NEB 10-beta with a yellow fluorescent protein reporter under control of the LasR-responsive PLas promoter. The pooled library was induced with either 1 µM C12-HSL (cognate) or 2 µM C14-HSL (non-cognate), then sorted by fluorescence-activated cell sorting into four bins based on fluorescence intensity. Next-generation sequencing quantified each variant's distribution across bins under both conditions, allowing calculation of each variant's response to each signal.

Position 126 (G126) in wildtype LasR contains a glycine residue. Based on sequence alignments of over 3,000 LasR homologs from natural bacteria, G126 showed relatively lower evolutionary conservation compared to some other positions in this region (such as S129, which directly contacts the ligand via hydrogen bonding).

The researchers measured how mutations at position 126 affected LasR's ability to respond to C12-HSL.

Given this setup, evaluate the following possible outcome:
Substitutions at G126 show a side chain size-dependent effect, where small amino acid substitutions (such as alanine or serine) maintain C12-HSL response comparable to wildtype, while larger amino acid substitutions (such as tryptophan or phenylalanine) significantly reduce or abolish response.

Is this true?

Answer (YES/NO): NO